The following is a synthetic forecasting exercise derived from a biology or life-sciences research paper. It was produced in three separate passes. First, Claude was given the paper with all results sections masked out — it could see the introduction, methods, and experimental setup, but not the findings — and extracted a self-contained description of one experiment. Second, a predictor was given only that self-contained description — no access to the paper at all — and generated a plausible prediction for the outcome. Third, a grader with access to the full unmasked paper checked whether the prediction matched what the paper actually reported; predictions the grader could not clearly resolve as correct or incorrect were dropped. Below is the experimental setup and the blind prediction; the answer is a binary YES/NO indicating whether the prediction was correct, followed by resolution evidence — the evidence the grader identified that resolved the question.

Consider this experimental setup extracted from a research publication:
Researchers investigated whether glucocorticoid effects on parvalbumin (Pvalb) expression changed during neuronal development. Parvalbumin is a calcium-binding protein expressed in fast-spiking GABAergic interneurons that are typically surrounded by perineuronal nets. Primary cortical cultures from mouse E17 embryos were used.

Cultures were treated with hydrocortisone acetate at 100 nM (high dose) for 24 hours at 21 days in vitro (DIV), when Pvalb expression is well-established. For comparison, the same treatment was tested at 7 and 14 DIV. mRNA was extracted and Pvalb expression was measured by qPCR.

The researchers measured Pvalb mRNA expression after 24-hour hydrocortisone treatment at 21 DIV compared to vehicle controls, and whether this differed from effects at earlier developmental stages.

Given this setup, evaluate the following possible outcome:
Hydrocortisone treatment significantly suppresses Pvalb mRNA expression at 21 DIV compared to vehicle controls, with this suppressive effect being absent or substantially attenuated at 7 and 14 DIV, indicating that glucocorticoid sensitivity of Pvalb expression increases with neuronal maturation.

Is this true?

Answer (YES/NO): YES